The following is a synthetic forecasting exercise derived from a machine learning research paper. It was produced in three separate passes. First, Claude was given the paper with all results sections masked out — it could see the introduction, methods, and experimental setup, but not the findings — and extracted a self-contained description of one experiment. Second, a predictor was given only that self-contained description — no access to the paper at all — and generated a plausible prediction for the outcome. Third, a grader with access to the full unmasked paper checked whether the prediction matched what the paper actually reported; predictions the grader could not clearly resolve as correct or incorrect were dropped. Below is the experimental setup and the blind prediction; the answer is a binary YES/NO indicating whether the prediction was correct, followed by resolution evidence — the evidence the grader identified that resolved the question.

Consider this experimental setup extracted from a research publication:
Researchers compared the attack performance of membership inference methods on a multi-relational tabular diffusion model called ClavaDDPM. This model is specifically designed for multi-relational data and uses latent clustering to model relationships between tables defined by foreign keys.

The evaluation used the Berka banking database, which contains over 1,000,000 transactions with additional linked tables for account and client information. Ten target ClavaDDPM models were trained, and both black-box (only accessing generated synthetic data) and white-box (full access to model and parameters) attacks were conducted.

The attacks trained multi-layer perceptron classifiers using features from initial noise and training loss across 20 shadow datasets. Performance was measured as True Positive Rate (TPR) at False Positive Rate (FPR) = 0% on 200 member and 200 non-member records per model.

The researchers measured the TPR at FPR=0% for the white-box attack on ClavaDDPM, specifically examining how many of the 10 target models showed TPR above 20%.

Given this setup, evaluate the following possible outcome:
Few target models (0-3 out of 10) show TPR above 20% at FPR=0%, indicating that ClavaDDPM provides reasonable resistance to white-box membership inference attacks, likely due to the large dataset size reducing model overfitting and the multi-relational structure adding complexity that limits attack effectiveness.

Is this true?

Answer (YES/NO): NO